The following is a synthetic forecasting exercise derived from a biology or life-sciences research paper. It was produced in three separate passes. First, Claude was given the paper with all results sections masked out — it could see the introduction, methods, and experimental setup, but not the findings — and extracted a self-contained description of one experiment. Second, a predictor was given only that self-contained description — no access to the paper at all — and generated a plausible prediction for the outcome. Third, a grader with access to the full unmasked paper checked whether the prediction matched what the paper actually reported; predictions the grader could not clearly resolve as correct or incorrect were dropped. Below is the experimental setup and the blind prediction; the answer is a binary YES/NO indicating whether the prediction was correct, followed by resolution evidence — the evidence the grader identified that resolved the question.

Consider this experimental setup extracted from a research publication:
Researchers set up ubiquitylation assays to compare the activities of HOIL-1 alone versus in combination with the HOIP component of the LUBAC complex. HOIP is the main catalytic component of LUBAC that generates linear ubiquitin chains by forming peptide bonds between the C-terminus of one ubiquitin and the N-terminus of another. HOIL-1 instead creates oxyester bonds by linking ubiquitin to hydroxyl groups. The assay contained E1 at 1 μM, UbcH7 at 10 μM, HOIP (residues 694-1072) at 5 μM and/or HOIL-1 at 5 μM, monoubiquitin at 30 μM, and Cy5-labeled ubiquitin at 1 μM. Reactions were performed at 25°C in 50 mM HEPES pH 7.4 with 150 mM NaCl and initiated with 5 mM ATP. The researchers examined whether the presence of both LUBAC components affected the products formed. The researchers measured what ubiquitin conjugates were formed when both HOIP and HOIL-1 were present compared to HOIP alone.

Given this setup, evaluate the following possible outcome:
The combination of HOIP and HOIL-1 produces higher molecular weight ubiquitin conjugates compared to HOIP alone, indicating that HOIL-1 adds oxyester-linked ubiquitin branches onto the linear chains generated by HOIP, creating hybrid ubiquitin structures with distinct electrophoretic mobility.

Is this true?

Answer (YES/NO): NO